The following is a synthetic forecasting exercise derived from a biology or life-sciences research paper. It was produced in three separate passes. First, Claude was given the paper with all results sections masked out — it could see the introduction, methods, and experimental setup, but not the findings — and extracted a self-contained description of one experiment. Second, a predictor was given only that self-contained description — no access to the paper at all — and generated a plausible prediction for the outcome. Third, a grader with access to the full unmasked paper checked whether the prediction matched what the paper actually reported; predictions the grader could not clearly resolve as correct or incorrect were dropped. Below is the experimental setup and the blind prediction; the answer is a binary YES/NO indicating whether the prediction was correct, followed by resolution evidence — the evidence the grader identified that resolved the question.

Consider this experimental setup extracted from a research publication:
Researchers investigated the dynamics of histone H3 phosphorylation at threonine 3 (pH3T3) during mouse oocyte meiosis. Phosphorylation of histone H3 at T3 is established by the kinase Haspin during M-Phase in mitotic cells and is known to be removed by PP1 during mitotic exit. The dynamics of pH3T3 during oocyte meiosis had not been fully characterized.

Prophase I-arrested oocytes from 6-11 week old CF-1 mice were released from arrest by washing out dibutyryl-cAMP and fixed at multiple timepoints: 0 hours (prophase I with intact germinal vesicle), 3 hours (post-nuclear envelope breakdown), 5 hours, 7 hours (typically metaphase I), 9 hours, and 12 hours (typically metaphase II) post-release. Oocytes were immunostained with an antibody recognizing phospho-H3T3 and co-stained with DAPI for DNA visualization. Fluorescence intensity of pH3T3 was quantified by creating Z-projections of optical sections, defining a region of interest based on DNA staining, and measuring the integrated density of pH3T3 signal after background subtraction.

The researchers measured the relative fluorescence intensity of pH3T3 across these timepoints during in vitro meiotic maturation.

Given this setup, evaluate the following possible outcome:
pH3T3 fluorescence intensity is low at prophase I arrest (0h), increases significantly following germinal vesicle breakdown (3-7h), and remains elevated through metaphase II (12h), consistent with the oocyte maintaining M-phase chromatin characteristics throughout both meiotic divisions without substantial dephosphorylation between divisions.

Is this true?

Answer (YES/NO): NO